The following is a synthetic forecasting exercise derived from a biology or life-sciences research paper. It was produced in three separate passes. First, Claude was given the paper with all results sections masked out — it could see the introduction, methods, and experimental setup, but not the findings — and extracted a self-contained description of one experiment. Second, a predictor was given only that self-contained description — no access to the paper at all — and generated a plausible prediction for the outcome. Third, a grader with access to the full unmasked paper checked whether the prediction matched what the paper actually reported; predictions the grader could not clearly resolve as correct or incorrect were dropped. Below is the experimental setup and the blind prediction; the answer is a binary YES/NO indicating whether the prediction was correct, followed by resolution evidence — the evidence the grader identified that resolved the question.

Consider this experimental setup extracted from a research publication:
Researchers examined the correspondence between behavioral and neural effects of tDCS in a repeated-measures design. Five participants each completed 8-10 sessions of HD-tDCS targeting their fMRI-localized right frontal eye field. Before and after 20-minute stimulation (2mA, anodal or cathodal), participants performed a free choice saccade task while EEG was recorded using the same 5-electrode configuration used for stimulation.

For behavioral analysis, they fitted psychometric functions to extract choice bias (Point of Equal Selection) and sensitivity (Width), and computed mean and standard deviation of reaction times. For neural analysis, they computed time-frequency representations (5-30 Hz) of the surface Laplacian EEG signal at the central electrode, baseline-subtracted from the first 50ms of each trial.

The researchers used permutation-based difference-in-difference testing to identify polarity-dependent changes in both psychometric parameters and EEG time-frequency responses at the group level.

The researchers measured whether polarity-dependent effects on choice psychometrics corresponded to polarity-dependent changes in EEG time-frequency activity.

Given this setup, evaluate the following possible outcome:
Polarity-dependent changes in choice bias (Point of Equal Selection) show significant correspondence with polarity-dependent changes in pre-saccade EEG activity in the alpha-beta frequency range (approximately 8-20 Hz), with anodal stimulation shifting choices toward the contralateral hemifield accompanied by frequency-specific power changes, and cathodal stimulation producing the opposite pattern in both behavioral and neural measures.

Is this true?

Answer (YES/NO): NO